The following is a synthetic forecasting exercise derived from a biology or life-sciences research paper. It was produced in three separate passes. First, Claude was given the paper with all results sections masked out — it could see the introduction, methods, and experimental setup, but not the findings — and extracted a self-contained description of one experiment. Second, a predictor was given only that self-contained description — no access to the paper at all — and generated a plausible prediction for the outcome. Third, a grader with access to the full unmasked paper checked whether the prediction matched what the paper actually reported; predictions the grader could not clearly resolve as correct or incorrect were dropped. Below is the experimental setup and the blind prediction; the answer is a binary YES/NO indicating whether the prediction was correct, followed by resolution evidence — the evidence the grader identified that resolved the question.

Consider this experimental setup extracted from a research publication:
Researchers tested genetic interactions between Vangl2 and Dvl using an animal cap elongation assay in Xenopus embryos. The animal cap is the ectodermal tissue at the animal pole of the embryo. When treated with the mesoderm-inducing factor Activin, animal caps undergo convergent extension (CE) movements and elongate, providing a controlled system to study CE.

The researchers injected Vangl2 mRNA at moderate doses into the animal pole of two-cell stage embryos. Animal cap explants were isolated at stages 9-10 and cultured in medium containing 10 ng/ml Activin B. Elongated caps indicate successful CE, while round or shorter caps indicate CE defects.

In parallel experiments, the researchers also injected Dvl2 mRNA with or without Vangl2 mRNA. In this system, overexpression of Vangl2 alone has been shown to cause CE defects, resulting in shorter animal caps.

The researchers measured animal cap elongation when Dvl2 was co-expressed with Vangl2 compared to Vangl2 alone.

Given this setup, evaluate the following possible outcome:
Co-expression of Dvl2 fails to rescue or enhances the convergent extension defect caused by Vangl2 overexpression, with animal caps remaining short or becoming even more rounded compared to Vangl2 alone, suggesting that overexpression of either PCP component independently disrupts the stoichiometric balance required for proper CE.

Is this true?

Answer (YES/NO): NO